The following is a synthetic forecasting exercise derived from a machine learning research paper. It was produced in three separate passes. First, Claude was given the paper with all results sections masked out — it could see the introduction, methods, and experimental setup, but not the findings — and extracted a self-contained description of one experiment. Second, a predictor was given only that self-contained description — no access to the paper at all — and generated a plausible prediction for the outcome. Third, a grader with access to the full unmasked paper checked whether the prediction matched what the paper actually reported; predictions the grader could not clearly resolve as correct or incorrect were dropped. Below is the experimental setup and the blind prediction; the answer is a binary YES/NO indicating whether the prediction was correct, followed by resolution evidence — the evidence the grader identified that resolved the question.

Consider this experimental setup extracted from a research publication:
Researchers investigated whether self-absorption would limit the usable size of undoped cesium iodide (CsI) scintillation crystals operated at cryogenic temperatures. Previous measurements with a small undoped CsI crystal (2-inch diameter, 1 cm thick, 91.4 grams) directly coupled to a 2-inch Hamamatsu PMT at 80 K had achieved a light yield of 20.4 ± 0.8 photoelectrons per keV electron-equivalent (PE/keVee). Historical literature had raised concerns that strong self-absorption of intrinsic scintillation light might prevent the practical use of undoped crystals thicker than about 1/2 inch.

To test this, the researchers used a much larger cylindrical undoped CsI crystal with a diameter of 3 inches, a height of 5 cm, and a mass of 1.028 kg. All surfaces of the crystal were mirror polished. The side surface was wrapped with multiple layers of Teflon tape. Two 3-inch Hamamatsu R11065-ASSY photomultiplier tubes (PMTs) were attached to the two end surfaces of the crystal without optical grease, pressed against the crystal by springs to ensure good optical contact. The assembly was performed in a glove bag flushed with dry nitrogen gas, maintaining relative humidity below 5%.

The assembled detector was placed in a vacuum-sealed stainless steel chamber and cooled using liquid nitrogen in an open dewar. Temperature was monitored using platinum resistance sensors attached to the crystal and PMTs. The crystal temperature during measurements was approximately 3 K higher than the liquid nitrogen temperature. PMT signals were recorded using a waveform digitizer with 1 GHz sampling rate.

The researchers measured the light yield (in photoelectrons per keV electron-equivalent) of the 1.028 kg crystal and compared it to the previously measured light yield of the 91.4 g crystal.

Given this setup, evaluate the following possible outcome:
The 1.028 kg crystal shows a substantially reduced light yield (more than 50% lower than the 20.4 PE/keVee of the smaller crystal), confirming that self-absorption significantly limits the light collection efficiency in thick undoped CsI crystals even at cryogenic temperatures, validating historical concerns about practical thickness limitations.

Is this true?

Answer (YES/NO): NO